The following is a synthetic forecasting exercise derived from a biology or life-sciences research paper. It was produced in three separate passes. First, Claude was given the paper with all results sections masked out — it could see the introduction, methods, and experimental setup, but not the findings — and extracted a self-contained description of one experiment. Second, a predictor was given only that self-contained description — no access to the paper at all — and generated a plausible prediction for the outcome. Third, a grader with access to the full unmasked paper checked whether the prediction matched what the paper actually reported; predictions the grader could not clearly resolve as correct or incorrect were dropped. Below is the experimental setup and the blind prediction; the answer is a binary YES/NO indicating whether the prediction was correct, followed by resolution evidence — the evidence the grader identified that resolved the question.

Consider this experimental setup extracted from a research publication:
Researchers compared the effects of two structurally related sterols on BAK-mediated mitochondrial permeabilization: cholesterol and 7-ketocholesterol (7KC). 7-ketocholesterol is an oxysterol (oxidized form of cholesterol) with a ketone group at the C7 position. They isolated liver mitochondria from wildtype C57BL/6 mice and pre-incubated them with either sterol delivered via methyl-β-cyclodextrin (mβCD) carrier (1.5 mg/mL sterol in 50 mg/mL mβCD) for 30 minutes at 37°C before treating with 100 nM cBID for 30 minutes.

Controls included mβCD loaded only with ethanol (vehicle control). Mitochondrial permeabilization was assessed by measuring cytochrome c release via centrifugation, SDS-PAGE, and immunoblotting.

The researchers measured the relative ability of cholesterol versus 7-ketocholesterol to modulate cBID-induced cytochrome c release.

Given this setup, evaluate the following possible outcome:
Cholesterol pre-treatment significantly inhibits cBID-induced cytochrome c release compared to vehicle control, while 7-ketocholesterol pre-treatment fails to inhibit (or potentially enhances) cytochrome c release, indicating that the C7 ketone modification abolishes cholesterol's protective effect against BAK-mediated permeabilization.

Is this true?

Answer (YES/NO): NO